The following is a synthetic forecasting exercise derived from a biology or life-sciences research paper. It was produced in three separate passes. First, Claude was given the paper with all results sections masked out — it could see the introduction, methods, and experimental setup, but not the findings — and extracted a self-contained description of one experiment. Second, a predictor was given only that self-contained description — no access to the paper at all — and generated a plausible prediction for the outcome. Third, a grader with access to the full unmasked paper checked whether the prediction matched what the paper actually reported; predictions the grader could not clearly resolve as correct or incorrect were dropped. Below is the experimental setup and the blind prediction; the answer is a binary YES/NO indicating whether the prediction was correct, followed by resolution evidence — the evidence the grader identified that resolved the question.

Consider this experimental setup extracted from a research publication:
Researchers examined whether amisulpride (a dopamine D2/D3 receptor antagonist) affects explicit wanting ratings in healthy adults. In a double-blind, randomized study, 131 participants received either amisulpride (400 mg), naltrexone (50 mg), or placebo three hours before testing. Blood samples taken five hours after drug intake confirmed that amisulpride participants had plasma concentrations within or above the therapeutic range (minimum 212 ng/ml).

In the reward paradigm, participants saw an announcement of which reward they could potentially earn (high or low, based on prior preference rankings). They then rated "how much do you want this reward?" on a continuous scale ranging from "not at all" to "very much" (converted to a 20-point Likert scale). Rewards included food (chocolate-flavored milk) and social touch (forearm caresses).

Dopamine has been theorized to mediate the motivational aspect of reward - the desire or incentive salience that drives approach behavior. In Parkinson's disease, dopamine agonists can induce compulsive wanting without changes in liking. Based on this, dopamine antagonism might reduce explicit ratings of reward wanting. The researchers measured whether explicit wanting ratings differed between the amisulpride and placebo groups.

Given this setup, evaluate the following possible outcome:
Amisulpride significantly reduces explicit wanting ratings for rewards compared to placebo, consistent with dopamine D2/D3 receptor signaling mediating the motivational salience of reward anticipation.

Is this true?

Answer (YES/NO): NO